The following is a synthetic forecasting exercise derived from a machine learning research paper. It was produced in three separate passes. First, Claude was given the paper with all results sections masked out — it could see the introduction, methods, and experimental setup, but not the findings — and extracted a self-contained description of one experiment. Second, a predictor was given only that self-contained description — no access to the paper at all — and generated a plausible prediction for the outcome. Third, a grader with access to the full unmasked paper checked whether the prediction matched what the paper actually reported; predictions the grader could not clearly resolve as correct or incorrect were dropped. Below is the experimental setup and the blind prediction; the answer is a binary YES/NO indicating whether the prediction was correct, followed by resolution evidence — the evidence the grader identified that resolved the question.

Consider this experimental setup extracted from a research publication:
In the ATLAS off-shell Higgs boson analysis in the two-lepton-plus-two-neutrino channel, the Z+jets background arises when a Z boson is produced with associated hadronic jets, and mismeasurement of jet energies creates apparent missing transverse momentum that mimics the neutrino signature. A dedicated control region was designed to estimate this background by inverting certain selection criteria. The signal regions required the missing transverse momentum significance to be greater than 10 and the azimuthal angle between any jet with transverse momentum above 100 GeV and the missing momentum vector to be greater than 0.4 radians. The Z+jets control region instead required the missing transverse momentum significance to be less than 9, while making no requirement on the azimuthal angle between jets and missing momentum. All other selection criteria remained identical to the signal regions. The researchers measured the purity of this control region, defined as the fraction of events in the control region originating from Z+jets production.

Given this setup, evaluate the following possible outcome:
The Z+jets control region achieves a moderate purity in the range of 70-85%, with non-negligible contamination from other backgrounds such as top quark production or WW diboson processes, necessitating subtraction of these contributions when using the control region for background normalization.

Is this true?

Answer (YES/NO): YES